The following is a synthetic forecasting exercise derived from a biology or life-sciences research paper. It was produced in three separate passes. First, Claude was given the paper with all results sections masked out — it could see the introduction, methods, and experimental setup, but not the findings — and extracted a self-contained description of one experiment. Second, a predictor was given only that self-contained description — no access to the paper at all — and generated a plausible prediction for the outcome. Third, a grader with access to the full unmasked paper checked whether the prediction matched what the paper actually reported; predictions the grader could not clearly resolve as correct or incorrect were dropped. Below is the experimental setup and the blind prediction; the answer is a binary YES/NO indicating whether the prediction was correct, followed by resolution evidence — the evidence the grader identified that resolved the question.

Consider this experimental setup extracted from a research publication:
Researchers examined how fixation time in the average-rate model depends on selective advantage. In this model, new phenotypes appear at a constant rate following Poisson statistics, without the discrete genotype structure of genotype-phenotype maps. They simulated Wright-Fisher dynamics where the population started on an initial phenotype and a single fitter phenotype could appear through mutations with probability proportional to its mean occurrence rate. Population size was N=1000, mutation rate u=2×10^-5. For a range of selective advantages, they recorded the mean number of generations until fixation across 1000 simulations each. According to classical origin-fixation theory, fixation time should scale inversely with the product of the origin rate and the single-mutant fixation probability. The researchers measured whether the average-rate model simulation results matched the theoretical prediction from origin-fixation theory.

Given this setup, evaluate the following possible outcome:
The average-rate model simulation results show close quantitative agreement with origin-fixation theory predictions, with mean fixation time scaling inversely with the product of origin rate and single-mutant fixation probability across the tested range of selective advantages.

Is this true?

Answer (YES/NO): YES